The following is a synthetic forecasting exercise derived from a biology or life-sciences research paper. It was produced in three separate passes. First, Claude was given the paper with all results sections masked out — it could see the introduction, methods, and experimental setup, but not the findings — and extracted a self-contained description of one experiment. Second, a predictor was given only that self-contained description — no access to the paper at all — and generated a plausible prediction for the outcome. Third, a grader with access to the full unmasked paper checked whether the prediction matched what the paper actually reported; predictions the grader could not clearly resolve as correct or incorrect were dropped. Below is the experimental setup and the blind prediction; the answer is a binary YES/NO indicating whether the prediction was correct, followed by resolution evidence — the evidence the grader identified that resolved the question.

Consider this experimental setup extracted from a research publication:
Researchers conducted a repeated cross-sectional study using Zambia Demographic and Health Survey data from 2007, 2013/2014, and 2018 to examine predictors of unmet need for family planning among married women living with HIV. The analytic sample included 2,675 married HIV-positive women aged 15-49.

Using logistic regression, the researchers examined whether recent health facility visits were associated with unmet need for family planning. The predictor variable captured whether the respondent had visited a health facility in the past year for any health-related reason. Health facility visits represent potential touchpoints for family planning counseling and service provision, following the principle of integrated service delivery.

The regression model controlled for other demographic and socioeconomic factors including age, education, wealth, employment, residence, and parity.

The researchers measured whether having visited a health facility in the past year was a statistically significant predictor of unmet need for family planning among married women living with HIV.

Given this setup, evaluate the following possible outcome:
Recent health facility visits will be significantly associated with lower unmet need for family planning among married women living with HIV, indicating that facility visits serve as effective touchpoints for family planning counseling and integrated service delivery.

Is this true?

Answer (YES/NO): NO